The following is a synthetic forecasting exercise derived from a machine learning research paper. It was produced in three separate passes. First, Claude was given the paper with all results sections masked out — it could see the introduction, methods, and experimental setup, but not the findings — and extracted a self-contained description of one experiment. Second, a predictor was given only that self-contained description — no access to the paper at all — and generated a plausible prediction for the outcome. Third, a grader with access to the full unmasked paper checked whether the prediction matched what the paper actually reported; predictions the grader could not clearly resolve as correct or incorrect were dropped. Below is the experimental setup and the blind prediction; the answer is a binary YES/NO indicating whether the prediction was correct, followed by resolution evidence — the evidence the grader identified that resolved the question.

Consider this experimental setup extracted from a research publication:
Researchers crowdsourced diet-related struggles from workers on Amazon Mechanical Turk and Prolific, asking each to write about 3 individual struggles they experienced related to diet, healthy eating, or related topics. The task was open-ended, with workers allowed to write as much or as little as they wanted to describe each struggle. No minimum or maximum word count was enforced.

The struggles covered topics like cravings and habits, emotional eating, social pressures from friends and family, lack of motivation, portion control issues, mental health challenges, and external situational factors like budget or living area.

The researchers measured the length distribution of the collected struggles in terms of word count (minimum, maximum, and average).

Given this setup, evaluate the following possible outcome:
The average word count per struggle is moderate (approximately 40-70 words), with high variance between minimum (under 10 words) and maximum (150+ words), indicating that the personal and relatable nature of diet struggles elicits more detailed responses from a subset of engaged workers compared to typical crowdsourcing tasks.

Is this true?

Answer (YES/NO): NO